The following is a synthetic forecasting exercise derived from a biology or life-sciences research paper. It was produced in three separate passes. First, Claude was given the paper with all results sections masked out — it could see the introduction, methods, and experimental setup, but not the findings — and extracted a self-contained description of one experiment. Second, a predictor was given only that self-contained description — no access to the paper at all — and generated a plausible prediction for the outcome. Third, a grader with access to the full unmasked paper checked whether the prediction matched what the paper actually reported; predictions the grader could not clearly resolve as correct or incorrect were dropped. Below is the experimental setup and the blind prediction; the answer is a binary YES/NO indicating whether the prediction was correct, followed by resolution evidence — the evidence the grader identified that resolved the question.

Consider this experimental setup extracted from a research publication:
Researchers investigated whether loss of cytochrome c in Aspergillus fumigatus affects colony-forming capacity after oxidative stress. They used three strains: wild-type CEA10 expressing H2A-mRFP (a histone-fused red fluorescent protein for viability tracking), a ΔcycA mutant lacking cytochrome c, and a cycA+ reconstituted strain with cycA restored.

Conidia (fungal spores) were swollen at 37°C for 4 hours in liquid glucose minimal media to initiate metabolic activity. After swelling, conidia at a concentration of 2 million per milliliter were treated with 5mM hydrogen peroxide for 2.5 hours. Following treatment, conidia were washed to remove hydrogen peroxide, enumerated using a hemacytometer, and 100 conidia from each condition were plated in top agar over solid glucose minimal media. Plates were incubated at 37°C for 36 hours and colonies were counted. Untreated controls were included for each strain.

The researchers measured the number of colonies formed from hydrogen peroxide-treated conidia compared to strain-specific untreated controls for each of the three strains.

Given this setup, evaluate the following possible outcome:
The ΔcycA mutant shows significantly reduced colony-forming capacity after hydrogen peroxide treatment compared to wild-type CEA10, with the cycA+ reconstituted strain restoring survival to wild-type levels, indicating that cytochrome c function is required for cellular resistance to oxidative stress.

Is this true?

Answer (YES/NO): NO